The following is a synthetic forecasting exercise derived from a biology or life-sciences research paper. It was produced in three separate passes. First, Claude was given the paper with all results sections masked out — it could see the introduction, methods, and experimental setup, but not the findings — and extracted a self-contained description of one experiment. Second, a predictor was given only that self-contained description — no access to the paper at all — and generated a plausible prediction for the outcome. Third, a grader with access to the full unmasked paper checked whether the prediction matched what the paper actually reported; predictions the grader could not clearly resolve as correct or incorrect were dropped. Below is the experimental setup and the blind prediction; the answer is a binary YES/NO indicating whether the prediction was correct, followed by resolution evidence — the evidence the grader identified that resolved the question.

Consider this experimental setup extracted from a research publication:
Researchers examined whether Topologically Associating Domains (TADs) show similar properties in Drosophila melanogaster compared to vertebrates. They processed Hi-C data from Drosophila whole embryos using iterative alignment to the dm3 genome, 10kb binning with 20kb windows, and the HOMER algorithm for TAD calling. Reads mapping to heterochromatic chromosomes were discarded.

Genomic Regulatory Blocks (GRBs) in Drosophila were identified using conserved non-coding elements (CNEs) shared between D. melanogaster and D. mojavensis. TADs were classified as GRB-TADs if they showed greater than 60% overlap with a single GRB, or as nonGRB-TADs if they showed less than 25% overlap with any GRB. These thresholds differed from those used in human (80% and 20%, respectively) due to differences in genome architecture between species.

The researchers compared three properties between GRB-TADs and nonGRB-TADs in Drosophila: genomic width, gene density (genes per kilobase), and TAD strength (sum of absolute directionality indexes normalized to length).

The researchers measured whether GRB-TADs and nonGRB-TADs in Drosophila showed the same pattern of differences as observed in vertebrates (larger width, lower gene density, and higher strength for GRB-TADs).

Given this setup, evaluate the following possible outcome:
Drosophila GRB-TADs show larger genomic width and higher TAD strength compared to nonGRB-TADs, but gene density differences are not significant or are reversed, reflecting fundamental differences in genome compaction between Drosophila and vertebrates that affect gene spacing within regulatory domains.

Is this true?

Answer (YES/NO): NO